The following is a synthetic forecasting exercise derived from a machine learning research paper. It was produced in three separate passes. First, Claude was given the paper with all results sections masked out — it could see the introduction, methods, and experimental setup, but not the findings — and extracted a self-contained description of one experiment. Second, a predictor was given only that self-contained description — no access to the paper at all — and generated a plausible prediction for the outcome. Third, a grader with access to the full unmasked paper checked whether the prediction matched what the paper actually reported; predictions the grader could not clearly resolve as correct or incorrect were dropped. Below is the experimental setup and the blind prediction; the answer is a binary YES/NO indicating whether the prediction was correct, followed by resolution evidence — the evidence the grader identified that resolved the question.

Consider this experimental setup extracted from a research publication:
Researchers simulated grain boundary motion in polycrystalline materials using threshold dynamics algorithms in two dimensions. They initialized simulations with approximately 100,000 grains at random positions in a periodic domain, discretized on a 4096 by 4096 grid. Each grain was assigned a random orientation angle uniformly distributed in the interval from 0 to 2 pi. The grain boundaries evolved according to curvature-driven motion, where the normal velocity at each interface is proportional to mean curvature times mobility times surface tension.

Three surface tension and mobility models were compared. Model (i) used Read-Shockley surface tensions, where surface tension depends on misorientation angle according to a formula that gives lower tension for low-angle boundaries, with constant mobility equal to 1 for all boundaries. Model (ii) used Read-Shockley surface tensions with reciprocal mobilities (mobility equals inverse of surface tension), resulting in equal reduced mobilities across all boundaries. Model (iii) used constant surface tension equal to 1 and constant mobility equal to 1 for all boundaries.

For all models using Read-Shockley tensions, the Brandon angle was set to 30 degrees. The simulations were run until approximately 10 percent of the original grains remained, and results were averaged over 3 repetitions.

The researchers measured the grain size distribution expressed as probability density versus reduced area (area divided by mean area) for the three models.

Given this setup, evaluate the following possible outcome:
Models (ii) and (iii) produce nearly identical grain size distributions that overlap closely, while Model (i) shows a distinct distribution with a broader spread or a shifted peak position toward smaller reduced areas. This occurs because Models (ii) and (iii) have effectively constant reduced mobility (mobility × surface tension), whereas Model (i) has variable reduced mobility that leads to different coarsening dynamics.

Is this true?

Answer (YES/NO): NO